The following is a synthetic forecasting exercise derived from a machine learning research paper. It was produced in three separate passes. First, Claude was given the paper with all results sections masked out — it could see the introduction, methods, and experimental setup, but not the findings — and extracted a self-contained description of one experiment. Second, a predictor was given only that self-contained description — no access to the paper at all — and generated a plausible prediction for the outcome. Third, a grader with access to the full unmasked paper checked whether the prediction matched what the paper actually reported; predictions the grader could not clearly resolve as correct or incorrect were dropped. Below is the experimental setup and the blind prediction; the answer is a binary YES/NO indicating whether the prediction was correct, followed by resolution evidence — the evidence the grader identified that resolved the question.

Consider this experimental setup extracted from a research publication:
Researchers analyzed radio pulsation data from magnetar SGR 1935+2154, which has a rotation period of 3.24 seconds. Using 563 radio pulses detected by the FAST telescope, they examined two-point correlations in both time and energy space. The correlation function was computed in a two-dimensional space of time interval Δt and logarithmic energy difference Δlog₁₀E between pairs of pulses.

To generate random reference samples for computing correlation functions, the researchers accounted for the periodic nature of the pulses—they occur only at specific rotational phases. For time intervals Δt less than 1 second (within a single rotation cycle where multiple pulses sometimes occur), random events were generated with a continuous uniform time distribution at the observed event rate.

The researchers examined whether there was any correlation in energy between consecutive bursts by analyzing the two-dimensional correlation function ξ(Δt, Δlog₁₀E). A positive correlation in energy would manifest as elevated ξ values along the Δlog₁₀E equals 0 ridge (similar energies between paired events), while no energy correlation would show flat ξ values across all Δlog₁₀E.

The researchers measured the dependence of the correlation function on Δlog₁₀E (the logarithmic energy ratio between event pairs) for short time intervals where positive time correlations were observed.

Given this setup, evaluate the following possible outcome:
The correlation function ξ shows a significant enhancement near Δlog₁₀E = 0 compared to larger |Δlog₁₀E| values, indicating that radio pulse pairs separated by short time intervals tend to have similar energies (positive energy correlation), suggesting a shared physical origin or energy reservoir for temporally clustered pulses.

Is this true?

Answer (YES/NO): NO